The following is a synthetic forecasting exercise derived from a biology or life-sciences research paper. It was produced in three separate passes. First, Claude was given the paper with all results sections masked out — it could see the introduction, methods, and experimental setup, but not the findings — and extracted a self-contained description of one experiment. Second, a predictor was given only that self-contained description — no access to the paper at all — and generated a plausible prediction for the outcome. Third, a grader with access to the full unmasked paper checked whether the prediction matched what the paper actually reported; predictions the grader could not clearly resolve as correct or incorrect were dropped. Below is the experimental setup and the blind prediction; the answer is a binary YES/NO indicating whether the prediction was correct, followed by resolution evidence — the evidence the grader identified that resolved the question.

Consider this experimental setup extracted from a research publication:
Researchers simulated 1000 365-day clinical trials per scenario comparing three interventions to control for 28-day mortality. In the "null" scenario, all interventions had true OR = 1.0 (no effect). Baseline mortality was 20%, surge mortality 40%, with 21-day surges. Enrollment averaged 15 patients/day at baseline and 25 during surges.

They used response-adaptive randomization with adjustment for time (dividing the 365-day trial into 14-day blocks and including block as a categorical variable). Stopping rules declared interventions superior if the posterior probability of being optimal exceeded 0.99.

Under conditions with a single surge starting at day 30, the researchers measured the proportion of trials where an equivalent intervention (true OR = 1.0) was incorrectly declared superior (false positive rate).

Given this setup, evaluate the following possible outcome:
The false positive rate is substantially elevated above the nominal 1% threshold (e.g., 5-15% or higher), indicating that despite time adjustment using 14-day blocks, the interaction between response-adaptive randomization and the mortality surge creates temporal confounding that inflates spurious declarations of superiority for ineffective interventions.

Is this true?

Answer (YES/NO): NO